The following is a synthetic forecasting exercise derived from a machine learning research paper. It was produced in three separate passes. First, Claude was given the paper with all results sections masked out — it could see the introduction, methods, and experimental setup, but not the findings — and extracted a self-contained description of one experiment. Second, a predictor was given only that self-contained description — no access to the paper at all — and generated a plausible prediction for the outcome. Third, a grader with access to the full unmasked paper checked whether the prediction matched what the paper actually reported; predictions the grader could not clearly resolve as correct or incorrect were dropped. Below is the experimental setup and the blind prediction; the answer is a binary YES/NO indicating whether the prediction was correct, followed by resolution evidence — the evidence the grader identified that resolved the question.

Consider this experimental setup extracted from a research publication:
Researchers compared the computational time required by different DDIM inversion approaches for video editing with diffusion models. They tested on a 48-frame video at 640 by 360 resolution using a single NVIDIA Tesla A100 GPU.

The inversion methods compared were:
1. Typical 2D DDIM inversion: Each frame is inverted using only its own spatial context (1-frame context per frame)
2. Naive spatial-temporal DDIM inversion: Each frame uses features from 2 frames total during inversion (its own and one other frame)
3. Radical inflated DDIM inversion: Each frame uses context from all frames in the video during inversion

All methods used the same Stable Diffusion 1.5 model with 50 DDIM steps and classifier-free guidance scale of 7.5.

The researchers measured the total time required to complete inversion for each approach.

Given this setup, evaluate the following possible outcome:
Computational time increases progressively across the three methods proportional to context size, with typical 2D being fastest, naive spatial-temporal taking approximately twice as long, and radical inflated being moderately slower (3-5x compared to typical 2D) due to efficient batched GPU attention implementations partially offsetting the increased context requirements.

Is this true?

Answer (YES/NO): NO